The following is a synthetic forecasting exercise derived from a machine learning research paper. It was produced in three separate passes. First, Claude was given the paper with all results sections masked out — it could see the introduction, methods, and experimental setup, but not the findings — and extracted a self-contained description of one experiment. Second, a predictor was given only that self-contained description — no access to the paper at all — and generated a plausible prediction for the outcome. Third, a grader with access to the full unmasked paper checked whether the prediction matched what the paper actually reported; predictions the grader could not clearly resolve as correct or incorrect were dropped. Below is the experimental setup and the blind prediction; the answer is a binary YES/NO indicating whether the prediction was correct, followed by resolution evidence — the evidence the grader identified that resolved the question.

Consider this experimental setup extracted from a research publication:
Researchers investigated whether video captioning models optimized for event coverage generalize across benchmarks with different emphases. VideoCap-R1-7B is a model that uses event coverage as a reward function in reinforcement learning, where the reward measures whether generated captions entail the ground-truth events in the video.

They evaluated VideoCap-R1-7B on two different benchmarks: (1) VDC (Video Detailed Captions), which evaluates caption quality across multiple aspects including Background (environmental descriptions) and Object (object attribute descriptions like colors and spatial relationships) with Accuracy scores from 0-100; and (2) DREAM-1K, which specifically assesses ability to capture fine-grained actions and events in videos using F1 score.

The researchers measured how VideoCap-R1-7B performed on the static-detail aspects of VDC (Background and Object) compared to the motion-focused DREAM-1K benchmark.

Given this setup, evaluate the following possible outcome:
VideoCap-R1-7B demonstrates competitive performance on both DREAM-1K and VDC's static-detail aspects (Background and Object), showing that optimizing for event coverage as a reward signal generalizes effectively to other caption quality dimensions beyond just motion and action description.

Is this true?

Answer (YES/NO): YES